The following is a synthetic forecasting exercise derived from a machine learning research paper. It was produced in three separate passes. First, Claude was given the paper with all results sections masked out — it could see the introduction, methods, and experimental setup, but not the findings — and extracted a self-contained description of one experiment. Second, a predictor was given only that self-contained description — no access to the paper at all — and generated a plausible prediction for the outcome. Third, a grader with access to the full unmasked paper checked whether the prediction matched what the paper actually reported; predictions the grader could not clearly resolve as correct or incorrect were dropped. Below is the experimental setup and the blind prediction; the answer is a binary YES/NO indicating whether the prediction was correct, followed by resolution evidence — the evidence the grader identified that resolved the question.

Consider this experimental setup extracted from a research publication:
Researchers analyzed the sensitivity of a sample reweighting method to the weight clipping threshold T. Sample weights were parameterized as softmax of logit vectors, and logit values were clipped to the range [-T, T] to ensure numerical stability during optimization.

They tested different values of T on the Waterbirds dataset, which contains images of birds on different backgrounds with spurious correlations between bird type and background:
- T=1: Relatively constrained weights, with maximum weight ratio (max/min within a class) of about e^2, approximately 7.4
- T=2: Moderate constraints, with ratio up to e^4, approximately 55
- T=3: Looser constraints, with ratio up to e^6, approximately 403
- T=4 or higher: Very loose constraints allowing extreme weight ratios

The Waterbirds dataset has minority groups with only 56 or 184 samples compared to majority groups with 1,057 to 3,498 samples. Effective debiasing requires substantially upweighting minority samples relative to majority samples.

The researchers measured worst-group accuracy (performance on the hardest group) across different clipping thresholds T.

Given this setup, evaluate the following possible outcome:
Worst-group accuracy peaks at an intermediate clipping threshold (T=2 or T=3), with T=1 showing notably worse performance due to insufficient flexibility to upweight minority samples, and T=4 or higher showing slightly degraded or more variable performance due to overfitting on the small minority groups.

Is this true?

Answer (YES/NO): NO